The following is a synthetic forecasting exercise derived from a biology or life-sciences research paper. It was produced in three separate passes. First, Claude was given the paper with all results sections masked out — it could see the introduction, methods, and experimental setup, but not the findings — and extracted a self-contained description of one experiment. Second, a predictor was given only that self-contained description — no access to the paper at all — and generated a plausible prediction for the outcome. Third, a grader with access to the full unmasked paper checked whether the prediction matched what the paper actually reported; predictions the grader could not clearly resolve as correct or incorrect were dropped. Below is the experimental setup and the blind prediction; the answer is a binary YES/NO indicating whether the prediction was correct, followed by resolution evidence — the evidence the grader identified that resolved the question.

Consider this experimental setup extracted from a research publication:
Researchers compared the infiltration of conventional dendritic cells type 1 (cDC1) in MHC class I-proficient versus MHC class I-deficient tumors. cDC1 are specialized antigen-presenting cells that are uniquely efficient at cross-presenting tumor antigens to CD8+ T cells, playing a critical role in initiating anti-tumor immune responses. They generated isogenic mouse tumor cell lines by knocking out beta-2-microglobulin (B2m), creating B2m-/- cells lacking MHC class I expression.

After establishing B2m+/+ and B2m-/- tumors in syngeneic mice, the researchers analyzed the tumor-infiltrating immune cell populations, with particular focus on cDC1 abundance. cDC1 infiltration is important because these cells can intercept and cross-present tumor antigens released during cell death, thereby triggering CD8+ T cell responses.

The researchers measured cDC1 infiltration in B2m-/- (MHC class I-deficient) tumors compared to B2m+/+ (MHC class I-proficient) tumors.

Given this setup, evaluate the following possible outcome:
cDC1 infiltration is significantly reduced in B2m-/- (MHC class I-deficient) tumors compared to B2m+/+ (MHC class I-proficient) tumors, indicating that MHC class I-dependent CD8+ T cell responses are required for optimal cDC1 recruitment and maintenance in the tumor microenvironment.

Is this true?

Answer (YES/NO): YES